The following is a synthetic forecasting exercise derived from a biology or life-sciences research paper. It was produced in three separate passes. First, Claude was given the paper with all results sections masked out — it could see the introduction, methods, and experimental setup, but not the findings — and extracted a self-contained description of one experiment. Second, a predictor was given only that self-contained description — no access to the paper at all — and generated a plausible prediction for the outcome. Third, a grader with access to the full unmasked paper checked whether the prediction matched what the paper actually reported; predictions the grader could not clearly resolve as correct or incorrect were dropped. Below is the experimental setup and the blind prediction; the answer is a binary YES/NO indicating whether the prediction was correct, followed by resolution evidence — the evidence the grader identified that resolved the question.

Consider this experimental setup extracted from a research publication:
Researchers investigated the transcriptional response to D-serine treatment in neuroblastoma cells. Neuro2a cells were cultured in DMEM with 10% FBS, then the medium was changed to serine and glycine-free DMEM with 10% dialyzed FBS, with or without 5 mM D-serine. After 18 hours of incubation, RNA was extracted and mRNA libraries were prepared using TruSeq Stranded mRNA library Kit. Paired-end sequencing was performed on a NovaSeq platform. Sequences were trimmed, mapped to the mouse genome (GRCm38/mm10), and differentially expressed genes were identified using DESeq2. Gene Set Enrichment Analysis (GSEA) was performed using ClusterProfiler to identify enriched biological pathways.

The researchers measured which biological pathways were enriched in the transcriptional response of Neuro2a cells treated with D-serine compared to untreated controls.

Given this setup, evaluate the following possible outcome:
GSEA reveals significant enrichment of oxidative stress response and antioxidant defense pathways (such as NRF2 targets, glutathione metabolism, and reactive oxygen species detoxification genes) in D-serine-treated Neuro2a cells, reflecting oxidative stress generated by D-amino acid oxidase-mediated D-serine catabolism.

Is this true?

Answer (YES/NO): NO